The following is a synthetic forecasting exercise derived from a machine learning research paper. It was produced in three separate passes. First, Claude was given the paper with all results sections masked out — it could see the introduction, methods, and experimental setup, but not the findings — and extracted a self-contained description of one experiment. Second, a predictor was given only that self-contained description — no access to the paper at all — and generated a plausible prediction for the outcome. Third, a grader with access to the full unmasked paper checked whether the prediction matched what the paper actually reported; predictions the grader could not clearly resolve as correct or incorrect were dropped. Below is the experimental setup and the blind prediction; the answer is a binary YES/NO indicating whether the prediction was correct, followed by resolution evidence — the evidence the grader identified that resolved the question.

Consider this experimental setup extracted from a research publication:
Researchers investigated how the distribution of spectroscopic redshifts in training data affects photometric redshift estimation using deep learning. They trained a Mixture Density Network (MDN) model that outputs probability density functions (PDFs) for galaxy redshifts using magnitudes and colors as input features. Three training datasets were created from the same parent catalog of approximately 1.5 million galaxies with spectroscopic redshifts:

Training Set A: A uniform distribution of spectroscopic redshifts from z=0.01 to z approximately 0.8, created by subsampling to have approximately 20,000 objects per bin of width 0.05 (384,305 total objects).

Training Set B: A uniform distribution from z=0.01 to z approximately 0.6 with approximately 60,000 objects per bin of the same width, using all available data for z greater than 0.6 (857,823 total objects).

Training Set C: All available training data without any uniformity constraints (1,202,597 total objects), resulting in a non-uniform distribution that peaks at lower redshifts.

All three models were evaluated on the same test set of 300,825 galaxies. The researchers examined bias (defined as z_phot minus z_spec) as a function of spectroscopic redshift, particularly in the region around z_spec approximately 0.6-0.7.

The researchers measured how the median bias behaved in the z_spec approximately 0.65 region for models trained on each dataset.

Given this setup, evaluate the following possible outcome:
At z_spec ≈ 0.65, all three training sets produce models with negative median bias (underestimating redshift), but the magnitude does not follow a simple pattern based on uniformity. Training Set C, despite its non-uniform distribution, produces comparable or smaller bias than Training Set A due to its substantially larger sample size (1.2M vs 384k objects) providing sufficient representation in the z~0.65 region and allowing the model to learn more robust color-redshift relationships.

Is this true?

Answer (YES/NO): NO